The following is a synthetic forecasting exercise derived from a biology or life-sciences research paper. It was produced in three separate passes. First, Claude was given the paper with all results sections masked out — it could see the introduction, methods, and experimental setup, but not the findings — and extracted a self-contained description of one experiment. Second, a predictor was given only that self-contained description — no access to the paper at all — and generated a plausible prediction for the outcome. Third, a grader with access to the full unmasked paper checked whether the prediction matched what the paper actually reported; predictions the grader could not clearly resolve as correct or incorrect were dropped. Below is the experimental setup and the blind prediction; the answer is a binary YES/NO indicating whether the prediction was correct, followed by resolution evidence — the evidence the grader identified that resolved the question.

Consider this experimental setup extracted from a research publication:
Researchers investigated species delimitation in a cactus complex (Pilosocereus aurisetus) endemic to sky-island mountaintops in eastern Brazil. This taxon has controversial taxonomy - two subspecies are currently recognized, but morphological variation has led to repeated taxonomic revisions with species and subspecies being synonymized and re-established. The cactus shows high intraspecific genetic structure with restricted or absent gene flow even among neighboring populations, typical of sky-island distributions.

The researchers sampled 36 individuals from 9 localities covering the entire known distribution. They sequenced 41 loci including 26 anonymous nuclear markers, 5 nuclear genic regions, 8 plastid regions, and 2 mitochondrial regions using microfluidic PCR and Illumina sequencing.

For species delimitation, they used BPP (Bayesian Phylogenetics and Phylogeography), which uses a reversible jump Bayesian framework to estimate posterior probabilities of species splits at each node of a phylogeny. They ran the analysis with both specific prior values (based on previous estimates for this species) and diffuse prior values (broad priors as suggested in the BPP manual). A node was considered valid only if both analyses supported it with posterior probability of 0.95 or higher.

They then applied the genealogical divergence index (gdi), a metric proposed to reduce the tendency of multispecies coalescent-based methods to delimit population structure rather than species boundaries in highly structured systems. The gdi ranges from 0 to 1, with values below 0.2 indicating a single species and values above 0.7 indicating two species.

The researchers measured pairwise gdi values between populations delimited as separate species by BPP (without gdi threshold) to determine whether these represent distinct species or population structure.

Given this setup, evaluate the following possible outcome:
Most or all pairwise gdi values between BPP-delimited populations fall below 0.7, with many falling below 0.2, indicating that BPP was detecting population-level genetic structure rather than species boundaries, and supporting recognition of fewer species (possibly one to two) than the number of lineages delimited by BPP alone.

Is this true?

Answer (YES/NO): YES